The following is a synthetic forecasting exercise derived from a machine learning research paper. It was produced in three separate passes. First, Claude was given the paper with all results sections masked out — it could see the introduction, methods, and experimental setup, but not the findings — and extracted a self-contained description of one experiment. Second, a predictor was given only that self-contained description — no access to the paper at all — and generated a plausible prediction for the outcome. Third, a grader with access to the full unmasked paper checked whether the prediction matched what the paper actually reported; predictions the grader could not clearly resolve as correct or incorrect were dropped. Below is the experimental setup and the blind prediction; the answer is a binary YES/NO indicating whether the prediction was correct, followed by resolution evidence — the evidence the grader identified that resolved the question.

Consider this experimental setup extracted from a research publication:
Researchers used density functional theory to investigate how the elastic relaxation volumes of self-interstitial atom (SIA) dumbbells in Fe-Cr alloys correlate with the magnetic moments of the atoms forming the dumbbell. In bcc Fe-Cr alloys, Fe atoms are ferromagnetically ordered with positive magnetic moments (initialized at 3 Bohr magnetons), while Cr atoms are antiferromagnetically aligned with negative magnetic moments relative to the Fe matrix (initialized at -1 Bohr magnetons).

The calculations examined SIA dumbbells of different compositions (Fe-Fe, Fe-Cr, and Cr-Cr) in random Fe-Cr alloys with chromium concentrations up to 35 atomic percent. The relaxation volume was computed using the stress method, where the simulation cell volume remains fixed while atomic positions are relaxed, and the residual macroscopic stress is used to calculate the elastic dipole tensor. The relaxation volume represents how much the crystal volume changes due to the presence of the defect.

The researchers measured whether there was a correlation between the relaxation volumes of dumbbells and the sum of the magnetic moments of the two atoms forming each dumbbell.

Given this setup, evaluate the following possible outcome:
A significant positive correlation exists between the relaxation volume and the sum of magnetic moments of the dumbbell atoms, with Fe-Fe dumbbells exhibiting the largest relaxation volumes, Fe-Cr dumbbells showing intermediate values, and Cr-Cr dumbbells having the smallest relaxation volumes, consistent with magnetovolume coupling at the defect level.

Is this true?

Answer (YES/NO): NO